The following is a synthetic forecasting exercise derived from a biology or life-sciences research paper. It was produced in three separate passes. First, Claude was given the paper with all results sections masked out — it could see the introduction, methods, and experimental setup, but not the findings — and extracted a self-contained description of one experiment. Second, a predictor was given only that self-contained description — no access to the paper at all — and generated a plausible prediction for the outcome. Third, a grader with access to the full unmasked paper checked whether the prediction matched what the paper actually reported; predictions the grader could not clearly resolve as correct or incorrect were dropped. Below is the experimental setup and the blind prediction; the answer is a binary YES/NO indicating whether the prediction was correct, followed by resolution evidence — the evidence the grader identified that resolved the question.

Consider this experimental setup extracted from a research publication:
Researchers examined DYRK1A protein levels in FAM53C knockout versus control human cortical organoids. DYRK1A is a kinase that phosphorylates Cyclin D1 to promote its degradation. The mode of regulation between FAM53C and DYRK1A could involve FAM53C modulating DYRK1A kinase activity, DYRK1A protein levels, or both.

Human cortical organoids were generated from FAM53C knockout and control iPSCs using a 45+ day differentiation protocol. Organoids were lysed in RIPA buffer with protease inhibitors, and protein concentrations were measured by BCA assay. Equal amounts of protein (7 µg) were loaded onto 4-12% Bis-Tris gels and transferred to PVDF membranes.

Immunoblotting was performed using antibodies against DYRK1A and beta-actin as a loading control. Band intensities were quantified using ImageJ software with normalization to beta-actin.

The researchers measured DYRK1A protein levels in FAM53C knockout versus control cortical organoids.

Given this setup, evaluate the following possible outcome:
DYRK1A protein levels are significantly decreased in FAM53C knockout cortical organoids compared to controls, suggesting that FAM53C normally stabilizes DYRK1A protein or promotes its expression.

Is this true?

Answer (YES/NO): NO